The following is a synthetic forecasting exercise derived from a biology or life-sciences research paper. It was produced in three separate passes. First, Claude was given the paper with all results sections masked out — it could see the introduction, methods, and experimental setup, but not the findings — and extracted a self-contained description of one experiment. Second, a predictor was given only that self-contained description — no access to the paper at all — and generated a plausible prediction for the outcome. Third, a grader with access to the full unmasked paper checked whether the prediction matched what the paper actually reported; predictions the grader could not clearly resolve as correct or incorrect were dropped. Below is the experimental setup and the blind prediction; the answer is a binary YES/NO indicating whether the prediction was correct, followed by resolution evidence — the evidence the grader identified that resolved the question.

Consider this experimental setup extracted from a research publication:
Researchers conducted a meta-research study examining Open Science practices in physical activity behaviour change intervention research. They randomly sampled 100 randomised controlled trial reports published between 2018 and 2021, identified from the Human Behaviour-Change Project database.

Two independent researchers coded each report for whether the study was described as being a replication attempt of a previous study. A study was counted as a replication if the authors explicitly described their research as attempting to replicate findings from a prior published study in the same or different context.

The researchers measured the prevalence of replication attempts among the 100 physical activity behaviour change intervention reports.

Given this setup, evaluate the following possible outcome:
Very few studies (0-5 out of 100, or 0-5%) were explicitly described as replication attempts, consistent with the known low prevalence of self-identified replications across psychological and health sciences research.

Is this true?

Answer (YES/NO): YES